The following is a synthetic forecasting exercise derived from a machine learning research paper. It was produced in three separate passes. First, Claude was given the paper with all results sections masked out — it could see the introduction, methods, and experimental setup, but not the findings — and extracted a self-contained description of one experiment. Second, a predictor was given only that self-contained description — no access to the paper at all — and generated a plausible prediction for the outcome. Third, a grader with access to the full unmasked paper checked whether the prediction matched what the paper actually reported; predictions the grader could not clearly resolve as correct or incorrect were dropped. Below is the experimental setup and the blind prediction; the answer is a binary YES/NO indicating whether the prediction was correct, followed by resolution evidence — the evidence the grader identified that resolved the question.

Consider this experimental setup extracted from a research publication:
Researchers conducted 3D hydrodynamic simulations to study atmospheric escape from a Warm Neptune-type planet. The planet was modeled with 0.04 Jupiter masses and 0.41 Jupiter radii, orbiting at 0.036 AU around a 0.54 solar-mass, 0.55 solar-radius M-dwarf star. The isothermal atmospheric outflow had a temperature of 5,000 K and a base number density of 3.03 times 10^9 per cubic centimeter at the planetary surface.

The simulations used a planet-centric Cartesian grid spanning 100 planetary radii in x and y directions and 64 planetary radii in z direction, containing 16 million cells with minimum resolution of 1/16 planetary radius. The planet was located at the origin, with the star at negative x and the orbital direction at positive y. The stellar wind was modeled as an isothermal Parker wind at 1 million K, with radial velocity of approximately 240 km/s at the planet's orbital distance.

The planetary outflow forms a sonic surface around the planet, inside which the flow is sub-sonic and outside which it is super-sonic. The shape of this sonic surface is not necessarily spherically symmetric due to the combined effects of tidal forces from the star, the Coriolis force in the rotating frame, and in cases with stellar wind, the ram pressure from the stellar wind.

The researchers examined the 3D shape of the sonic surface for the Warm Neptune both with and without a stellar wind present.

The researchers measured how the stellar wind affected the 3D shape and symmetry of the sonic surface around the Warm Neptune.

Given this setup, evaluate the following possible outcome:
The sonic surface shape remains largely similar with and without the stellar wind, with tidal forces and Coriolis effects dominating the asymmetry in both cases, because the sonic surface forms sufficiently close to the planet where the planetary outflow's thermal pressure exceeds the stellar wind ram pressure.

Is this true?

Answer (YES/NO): NO